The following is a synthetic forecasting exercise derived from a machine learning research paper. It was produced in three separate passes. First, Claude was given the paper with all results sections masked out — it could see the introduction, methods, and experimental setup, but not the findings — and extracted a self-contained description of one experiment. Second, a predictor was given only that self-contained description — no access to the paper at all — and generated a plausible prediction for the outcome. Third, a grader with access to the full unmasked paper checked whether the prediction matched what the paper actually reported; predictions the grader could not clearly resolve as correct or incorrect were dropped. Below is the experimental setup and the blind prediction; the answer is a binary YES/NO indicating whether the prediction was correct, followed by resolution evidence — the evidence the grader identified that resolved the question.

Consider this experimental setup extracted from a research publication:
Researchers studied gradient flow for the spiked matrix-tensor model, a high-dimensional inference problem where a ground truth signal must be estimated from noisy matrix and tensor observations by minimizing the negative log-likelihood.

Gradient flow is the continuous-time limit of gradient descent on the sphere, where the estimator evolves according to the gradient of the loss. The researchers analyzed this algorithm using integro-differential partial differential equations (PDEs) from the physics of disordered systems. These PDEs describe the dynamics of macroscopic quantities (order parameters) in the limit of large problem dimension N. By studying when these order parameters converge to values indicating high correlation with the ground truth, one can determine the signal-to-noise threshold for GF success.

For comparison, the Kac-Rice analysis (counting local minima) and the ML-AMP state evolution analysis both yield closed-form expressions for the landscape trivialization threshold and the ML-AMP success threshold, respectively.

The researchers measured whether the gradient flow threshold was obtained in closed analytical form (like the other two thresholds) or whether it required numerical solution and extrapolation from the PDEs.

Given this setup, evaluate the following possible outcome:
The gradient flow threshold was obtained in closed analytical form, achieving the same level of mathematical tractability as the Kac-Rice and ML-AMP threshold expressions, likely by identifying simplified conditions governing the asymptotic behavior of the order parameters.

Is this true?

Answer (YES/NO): NO